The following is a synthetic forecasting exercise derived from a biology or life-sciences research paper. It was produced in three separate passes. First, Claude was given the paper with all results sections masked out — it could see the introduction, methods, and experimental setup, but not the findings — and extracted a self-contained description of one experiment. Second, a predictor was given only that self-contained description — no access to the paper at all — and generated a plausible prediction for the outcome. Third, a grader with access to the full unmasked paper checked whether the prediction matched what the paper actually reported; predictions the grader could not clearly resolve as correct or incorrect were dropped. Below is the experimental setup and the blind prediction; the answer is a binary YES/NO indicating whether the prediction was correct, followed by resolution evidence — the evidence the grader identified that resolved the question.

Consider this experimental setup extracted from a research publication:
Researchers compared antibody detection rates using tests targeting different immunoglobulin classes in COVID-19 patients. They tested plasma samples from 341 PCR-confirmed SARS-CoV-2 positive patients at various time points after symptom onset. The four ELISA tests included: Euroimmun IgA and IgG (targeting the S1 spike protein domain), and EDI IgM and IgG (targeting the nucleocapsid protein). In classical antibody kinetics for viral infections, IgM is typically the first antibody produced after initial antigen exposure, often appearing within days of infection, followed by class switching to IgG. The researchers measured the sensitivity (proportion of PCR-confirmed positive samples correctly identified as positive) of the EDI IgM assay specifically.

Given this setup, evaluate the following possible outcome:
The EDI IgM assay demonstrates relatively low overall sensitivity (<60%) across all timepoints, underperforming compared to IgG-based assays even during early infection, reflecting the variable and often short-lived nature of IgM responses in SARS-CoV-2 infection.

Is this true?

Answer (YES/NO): NO